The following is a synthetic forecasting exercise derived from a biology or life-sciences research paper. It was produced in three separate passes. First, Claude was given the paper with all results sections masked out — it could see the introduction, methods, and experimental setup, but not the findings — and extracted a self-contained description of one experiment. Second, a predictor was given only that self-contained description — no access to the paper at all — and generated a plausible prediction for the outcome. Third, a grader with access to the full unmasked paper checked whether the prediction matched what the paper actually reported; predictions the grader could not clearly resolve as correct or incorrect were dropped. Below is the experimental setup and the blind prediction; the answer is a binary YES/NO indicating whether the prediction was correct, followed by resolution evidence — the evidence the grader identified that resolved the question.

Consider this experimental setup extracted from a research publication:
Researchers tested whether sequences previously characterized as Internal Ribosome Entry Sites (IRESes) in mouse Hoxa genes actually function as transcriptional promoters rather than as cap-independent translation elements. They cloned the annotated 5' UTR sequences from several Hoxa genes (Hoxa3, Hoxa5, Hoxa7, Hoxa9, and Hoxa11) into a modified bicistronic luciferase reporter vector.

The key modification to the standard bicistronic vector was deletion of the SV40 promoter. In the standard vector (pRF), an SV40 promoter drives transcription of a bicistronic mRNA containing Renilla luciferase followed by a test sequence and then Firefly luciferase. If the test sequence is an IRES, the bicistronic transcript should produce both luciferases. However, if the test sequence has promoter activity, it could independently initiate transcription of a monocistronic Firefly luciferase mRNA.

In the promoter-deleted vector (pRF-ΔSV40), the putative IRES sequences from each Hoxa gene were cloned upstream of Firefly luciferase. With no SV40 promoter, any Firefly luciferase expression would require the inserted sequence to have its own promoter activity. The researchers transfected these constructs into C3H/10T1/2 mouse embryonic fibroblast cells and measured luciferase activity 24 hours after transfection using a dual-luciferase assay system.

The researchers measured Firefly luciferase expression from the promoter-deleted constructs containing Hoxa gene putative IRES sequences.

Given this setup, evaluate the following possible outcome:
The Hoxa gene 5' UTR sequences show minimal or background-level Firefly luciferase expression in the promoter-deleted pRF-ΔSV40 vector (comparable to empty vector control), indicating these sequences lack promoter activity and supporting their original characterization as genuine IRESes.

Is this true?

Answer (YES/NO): NO